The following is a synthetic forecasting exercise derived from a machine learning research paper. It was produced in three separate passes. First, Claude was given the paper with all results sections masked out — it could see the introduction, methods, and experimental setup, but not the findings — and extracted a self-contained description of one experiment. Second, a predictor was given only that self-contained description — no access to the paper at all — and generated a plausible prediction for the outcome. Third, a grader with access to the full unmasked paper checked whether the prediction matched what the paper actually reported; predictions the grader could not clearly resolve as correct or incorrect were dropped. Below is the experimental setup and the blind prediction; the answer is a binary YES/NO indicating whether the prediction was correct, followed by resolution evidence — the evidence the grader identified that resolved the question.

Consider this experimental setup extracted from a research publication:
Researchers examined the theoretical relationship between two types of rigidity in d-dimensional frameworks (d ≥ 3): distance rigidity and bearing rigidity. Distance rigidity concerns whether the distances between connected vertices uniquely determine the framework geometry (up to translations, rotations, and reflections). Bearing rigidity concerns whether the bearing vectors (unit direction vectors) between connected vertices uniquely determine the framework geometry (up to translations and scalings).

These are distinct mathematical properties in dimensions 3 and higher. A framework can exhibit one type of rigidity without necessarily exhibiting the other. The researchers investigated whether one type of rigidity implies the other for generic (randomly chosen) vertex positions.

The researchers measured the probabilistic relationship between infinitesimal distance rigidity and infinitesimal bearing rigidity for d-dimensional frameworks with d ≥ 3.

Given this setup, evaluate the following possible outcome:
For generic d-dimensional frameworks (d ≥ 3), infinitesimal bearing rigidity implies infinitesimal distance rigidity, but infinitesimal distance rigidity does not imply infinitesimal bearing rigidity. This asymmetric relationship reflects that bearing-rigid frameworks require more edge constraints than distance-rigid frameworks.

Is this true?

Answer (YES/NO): NO